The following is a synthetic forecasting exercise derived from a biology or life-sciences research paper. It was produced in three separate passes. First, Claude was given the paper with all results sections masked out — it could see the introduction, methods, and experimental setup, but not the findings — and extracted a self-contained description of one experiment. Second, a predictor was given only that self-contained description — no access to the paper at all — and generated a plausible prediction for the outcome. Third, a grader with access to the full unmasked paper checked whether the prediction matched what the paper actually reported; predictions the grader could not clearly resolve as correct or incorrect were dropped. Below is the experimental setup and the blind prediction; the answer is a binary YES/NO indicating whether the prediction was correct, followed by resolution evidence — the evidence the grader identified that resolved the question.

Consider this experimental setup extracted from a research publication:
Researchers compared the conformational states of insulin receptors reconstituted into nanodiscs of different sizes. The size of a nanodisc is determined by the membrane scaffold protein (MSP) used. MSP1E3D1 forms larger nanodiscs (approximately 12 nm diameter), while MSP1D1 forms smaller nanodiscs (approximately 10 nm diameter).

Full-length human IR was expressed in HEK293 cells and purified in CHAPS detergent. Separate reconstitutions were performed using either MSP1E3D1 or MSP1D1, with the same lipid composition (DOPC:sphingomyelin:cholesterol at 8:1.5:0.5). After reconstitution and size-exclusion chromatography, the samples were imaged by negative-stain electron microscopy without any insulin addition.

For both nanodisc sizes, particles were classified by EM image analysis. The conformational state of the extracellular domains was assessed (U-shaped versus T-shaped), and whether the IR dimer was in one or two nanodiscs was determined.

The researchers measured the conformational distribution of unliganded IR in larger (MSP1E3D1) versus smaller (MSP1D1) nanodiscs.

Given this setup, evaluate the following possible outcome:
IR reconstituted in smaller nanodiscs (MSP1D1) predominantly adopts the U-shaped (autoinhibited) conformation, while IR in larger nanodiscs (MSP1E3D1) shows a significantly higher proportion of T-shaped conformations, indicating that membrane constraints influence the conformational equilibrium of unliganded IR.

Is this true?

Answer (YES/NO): NO